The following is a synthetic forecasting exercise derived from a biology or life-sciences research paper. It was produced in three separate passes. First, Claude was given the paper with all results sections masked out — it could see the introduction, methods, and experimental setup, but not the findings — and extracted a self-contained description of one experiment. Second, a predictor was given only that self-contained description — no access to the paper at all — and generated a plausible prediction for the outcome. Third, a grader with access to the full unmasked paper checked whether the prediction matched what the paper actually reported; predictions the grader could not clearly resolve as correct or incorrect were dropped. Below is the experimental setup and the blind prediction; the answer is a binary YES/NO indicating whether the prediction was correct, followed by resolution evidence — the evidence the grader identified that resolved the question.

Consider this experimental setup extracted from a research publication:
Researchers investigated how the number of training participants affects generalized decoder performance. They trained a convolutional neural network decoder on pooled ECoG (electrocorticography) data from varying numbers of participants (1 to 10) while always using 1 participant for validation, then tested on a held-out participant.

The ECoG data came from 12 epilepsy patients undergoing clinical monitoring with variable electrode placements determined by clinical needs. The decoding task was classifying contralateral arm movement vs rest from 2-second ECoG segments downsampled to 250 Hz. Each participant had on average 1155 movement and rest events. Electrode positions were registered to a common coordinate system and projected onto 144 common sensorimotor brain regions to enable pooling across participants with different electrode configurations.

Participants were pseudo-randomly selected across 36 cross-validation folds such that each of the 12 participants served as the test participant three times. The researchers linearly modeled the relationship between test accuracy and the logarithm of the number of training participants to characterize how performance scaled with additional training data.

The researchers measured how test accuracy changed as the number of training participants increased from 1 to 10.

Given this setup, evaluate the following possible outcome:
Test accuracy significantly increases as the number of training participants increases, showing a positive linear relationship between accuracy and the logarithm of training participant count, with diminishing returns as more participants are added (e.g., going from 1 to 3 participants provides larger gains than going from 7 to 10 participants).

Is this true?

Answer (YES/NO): YES